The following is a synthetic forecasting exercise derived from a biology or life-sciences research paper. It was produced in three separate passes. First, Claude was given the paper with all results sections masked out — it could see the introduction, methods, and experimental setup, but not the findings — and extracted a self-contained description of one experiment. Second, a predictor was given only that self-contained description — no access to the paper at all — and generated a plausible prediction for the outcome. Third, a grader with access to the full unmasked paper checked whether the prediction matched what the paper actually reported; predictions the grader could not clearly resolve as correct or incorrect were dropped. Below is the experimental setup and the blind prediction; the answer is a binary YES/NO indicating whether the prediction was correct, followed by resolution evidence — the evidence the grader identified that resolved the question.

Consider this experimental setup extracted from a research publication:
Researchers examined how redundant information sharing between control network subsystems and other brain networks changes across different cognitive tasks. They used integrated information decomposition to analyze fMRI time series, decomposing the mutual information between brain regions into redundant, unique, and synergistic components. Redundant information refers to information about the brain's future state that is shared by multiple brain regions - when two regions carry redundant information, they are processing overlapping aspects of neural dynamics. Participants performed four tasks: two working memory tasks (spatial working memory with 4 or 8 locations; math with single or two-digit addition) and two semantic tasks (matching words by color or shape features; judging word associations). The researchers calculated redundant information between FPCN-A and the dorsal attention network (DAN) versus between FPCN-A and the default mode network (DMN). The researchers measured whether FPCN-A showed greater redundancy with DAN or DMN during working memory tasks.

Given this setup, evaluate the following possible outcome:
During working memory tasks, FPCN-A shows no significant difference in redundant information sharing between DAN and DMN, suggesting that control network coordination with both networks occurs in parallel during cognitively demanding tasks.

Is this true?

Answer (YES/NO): NO